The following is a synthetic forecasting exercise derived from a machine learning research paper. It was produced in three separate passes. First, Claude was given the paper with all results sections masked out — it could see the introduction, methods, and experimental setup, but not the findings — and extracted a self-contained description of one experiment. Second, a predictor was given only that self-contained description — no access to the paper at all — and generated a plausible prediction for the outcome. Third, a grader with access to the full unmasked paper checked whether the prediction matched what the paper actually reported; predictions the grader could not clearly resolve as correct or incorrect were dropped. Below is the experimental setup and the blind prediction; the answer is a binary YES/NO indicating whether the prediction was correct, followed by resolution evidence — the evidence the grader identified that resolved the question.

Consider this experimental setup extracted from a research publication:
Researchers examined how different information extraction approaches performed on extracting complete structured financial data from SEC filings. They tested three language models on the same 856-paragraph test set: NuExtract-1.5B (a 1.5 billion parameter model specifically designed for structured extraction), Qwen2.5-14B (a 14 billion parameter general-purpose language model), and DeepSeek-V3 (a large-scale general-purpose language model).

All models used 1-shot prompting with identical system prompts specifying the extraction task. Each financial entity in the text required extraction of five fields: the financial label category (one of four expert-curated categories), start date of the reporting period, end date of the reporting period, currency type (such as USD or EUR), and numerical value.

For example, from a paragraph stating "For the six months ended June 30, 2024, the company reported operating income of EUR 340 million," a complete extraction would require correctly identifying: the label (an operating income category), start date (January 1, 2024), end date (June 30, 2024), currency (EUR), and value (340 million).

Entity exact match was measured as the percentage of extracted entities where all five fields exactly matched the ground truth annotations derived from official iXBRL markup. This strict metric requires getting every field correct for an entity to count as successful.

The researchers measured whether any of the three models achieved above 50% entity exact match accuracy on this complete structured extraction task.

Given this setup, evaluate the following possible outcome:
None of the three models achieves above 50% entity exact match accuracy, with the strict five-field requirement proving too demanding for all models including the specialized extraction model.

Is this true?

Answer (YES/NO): YES